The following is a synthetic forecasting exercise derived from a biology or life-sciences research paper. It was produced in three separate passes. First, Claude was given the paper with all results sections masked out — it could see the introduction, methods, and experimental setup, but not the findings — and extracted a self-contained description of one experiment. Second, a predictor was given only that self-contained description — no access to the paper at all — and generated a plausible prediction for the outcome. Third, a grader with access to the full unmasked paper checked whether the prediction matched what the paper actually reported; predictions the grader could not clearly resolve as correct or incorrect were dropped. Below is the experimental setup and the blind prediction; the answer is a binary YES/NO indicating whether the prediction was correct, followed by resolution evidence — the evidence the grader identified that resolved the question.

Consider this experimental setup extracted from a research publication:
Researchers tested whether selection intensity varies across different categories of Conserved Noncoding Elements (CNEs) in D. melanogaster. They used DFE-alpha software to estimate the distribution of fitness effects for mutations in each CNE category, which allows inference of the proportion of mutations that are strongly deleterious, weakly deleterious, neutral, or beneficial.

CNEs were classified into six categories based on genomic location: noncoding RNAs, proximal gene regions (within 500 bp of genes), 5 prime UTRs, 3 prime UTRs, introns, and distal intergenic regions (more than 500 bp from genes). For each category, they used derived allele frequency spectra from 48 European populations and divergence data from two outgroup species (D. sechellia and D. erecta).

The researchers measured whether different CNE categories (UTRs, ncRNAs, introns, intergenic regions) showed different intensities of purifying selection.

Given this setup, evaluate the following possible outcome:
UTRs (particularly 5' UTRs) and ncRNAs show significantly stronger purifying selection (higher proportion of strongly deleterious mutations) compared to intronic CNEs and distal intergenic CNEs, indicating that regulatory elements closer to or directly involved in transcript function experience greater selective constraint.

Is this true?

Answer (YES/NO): NO